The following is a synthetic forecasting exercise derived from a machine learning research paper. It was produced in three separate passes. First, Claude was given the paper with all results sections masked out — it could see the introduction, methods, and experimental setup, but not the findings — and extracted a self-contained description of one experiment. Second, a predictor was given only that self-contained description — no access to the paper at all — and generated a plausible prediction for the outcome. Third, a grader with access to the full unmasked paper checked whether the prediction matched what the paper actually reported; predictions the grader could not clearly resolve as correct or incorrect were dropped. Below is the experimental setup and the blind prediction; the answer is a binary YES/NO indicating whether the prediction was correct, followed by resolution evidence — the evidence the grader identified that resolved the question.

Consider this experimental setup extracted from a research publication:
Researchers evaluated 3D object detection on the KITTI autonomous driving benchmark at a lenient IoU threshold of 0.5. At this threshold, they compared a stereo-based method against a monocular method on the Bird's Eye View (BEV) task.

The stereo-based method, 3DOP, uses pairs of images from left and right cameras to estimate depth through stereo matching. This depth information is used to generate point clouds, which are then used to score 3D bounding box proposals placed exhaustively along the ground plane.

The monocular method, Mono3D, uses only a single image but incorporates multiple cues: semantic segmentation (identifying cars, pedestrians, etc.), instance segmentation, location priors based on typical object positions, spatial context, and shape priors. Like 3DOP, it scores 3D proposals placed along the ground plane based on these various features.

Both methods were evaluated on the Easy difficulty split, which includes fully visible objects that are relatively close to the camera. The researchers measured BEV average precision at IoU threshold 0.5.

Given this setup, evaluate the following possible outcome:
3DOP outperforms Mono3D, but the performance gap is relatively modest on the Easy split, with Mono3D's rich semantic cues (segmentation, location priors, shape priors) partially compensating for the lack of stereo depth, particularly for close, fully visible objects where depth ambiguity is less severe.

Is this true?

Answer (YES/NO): NO